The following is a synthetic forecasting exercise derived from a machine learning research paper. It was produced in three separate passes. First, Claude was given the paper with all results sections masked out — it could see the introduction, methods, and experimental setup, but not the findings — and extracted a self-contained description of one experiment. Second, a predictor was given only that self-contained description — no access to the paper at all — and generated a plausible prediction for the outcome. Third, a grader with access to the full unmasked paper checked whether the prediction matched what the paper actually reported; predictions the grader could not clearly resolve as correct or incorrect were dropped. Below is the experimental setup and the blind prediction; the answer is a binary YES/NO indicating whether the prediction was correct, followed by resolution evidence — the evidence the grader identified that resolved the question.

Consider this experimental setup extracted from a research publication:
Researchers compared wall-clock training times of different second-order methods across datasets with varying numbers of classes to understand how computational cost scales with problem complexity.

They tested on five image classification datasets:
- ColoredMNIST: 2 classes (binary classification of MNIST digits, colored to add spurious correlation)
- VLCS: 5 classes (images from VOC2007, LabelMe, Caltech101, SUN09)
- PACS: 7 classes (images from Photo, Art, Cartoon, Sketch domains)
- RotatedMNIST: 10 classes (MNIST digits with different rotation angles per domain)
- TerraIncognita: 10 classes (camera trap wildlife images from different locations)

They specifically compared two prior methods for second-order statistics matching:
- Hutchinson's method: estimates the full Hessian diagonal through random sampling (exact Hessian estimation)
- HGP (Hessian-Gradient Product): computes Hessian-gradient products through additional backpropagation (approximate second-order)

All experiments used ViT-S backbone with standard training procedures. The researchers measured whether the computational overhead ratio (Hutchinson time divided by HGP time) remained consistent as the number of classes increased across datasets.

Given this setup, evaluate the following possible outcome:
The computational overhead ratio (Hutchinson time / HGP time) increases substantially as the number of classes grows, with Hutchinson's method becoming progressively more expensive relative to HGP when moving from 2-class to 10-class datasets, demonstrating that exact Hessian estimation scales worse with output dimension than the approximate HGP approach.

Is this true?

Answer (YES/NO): NO